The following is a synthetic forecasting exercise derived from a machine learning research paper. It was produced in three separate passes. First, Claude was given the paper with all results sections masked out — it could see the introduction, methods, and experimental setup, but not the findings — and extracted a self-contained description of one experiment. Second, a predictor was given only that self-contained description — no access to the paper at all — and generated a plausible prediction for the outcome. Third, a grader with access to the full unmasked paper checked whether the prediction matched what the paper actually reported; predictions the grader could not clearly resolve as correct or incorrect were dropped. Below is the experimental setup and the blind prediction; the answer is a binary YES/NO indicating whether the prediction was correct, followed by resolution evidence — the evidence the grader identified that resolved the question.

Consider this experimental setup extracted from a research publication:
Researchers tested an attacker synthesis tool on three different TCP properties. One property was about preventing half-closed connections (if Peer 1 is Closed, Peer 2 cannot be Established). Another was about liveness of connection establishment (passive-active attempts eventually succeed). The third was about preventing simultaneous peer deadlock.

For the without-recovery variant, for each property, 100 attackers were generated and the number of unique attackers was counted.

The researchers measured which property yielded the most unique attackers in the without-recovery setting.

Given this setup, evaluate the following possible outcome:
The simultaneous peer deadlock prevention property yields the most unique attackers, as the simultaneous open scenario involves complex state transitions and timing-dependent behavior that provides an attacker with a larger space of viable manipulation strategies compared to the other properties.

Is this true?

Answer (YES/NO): NO